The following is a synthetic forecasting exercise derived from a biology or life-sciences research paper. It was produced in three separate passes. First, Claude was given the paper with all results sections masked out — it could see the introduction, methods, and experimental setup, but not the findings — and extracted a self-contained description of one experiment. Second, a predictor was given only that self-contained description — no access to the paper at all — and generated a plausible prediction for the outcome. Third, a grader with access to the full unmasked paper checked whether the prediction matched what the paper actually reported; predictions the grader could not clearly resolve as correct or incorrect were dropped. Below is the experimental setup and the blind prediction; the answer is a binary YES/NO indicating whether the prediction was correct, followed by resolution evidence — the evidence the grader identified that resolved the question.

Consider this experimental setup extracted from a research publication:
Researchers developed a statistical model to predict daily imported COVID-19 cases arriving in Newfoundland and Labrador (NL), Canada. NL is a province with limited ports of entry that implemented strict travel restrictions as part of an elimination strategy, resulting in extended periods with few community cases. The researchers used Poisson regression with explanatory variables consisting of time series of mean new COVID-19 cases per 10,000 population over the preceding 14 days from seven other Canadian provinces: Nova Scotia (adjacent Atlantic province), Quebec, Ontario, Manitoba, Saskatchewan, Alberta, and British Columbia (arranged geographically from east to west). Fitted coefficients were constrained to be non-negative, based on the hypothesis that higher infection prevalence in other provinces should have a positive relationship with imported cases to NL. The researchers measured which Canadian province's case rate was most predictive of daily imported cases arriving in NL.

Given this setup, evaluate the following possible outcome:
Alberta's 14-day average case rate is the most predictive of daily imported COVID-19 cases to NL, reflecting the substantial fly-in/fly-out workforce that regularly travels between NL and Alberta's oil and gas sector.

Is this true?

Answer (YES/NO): NO